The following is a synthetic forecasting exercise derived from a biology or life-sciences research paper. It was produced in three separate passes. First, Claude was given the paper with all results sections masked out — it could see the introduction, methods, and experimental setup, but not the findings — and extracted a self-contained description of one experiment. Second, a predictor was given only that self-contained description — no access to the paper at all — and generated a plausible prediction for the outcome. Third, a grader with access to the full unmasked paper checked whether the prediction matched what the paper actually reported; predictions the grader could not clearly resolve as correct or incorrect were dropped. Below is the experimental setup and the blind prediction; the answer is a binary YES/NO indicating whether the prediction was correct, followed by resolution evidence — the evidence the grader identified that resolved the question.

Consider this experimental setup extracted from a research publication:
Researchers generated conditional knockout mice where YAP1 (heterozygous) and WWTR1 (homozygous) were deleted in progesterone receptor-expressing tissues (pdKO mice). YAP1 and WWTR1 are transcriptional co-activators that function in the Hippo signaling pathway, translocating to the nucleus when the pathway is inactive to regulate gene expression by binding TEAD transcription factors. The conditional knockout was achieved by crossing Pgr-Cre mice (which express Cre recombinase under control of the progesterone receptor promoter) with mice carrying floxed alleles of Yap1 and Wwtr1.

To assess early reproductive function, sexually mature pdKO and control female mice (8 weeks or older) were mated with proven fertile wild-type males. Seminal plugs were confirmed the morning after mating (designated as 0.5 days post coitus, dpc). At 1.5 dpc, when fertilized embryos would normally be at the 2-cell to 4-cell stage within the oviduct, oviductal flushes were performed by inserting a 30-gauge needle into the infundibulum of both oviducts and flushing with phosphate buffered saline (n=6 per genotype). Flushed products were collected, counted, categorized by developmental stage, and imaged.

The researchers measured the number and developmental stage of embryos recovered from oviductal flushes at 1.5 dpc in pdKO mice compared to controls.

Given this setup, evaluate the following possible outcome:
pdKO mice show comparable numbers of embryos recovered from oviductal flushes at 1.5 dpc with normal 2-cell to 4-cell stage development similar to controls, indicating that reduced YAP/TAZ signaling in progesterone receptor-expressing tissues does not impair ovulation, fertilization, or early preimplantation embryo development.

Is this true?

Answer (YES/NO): YES